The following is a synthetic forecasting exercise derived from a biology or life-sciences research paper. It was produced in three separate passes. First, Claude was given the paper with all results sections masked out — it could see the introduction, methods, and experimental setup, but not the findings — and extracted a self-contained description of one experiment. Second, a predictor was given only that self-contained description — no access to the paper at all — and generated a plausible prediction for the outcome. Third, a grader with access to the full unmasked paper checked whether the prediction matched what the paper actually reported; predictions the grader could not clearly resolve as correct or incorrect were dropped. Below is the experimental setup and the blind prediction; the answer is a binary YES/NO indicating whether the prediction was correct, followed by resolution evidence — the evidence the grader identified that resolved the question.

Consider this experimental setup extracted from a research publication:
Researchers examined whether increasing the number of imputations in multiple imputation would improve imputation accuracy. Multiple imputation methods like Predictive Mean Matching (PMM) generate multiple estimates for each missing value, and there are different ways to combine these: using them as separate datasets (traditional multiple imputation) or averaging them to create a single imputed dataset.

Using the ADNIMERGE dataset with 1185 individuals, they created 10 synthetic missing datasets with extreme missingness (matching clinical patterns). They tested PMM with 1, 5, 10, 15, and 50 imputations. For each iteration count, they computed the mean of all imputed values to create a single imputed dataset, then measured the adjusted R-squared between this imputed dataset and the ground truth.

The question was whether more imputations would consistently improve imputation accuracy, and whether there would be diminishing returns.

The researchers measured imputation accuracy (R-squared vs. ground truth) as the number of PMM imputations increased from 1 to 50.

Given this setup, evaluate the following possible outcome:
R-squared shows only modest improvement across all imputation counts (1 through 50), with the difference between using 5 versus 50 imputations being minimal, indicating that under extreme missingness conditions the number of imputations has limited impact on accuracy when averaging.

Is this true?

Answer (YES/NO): NO